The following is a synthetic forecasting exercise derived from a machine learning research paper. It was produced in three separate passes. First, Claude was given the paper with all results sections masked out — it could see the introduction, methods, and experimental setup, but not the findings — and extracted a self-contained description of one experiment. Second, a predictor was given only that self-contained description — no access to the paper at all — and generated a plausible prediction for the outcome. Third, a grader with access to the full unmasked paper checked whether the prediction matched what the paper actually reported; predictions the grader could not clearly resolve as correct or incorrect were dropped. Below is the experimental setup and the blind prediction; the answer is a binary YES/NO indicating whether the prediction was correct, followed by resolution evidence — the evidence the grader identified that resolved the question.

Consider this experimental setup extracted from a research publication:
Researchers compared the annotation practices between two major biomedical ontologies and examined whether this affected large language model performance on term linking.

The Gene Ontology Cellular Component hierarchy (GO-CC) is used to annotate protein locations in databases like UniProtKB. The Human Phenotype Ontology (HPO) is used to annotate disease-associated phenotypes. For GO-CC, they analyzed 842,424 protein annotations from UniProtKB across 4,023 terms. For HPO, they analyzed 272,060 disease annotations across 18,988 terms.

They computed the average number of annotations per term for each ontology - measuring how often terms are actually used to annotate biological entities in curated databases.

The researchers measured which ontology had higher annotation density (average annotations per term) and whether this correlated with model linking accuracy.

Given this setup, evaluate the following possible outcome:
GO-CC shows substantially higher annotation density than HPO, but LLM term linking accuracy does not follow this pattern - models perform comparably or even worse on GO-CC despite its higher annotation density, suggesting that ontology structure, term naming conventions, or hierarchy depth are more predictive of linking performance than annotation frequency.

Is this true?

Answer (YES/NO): NO